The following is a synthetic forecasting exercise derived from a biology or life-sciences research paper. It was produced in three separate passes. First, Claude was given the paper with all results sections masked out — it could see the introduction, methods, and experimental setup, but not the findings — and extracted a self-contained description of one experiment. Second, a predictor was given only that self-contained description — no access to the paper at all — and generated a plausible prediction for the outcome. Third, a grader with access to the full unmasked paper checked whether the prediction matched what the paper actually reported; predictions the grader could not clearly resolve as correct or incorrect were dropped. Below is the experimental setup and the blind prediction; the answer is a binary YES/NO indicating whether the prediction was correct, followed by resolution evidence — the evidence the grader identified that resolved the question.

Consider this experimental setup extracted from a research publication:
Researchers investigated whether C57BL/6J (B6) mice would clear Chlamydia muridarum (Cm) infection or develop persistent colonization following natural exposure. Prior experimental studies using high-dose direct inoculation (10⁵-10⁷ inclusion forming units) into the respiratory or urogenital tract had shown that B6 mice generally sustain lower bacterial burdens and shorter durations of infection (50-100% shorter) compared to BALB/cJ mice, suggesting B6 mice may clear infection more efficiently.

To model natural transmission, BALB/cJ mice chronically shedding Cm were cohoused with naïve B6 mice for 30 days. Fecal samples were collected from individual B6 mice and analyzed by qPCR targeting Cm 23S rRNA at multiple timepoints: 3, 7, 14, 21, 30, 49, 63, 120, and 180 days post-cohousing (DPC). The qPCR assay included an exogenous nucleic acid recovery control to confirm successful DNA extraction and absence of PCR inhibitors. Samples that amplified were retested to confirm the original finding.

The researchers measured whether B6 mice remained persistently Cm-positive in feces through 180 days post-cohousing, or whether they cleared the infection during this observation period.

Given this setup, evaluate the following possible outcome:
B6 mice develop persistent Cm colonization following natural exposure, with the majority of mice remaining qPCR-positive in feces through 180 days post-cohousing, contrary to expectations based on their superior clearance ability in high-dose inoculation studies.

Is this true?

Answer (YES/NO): YES